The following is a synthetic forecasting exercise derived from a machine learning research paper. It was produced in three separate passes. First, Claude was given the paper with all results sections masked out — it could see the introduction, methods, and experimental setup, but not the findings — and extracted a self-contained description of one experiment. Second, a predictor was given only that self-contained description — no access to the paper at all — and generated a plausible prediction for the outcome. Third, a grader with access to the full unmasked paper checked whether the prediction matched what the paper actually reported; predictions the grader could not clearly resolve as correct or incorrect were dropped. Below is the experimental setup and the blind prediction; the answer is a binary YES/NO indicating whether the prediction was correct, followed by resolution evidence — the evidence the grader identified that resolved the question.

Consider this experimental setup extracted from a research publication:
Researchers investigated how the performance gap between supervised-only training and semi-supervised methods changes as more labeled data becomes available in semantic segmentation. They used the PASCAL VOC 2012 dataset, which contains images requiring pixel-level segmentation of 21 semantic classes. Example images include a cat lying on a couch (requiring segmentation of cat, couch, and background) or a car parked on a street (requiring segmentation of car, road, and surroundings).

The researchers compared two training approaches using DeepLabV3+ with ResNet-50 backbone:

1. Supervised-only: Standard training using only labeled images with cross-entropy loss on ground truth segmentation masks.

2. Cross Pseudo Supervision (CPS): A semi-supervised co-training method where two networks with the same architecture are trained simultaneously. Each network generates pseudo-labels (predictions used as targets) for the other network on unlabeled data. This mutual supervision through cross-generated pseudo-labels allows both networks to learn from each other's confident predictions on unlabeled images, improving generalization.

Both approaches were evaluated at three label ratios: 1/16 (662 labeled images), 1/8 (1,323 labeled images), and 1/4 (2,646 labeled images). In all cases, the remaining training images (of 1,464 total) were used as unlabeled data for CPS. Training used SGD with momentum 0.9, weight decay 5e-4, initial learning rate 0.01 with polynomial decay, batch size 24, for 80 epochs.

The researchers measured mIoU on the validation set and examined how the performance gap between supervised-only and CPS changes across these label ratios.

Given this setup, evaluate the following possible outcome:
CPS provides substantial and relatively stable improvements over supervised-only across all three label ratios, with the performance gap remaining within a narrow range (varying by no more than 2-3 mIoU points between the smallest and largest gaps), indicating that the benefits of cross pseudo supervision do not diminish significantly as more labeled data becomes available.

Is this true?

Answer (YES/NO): NO